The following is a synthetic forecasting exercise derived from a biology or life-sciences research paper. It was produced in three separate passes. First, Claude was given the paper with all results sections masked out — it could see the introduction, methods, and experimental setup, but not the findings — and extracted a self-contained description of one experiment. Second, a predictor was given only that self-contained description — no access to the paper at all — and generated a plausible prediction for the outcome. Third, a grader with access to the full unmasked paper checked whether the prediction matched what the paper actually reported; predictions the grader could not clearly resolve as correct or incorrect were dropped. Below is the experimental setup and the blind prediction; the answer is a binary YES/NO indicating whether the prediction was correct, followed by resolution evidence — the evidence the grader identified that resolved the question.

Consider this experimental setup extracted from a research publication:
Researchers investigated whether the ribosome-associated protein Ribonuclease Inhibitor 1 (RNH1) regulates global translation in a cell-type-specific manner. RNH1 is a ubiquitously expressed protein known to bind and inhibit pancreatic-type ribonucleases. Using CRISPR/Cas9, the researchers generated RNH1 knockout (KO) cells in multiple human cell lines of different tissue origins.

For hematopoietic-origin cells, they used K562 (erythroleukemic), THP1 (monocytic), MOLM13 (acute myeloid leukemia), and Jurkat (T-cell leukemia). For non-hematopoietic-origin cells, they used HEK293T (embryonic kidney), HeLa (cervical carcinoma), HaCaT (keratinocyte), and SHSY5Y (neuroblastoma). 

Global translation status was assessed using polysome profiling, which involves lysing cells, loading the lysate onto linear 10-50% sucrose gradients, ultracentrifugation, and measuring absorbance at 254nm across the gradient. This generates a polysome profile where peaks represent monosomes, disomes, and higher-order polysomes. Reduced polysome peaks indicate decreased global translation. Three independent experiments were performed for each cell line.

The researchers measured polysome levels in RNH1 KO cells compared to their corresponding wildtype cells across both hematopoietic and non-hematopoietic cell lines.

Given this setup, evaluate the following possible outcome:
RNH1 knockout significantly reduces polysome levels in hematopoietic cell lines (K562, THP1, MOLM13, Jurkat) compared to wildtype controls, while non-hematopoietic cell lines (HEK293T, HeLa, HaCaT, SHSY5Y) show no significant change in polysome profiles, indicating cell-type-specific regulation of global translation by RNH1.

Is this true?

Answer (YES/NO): YES